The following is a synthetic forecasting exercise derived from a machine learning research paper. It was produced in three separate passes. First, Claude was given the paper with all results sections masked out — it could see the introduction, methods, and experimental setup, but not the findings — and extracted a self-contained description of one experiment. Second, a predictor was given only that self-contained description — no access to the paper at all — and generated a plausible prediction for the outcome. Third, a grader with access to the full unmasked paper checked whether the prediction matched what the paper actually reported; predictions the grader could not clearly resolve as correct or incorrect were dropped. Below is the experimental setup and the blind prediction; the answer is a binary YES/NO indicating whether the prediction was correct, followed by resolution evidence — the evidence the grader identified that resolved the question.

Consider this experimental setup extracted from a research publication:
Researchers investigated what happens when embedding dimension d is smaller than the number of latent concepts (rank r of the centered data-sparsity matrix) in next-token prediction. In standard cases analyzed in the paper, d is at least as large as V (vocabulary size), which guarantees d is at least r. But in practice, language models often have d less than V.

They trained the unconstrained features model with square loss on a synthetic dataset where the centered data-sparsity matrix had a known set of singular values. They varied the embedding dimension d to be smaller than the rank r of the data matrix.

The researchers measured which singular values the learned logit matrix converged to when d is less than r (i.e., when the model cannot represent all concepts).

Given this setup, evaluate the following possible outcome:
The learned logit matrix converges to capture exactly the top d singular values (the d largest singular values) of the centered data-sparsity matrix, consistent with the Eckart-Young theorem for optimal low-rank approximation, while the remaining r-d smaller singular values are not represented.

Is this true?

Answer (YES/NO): YES